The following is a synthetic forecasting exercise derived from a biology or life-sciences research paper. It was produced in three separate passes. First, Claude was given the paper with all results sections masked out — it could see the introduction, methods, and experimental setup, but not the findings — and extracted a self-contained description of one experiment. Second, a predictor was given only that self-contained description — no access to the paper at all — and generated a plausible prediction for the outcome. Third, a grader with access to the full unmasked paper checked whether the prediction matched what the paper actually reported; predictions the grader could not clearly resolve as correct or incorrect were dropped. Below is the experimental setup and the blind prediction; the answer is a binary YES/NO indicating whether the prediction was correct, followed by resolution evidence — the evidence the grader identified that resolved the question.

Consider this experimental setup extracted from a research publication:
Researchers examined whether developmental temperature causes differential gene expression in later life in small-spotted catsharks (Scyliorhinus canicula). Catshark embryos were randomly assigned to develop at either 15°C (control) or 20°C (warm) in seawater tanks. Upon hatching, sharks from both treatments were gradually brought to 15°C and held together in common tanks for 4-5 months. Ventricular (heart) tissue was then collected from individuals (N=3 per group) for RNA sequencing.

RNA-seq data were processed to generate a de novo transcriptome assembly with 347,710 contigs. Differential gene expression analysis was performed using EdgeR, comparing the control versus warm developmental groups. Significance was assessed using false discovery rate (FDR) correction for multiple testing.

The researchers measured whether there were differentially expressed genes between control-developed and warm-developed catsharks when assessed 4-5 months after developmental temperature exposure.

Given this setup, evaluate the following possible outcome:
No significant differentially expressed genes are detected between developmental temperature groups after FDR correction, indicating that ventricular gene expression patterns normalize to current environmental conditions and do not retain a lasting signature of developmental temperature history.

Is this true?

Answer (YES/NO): NO